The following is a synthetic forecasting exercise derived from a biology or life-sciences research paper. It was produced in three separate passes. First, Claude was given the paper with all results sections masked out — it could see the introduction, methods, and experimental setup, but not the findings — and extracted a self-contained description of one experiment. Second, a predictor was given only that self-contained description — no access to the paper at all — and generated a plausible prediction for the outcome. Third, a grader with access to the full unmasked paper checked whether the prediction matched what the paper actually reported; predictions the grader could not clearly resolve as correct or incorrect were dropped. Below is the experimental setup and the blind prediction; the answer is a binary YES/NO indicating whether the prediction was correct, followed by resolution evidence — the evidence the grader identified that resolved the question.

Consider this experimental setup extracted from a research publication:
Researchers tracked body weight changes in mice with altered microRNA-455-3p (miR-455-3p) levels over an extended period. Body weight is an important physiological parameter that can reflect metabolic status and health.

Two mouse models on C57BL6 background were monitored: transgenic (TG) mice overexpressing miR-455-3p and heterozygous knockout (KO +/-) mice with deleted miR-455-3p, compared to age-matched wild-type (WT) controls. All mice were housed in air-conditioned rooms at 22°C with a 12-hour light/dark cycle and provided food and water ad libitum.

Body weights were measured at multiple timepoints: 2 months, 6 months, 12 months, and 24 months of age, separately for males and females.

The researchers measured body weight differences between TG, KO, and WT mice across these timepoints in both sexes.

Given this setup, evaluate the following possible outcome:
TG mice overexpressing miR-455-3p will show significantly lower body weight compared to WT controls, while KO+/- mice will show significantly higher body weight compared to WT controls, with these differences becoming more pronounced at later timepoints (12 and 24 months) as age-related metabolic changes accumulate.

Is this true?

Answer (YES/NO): NO